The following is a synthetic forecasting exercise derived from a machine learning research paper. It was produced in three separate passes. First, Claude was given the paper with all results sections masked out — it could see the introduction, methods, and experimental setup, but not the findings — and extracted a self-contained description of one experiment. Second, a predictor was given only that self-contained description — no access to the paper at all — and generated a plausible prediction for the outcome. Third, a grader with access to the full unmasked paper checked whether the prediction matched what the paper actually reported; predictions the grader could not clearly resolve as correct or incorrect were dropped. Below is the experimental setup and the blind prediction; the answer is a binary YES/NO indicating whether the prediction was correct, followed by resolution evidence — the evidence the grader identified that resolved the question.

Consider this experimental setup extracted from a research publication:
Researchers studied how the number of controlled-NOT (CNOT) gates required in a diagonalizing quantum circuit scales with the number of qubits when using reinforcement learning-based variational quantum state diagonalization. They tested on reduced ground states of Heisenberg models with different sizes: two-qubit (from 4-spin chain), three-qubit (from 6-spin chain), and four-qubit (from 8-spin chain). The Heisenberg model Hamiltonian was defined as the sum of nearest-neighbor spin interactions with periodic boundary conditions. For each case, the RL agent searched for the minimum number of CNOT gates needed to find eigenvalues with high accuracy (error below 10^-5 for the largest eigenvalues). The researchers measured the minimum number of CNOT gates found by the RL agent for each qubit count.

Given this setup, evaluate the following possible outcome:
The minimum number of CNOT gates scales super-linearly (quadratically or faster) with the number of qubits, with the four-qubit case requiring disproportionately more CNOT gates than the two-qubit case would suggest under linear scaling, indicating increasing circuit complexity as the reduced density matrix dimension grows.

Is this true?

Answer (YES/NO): YES